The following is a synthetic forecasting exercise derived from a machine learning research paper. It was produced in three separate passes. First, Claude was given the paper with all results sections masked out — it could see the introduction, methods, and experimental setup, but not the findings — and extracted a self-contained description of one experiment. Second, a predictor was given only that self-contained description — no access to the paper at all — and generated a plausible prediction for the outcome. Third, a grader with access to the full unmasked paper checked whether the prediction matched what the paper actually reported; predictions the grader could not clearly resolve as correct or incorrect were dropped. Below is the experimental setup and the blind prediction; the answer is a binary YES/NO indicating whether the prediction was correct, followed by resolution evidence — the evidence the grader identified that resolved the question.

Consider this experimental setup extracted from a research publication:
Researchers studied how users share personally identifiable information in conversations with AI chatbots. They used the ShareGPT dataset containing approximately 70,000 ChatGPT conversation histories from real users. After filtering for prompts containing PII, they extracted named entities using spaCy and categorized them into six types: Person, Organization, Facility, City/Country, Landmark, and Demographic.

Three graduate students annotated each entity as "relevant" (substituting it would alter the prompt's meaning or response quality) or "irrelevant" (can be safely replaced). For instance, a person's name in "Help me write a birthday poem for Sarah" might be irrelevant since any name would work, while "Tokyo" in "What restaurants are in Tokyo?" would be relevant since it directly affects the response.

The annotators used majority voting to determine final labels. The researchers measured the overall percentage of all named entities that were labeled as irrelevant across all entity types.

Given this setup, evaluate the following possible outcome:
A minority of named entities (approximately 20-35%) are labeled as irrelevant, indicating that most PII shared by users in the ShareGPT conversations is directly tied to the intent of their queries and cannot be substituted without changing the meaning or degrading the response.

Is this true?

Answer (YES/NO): NO